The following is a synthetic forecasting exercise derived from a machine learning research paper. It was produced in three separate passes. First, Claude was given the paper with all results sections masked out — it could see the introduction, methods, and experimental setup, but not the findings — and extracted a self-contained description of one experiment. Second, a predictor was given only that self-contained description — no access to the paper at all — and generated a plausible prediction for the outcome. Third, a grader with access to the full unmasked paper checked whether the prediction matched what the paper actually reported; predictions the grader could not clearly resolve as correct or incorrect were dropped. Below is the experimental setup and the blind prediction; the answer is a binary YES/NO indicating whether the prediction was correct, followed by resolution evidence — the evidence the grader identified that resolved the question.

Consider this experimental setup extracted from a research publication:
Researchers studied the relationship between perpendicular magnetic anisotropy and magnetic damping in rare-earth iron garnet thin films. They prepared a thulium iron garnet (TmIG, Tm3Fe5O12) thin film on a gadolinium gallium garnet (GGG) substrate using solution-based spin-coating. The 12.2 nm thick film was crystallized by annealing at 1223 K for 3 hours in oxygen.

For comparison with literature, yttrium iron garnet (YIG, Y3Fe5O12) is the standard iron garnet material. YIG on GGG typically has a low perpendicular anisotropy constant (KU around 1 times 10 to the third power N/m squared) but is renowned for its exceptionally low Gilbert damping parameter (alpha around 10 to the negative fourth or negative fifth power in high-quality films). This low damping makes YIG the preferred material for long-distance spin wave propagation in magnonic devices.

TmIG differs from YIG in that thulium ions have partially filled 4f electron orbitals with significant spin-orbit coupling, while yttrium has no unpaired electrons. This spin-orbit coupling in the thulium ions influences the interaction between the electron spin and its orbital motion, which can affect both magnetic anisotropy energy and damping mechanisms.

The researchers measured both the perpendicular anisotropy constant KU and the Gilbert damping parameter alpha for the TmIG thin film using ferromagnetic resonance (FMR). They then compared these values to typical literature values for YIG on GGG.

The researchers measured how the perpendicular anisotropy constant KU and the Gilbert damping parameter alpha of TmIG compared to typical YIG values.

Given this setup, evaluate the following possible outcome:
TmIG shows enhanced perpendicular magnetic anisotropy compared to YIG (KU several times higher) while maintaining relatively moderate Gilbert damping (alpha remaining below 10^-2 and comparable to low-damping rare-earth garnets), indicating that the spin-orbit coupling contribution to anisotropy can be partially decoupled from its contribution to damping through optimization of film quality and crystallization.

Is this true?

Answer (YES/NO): NO